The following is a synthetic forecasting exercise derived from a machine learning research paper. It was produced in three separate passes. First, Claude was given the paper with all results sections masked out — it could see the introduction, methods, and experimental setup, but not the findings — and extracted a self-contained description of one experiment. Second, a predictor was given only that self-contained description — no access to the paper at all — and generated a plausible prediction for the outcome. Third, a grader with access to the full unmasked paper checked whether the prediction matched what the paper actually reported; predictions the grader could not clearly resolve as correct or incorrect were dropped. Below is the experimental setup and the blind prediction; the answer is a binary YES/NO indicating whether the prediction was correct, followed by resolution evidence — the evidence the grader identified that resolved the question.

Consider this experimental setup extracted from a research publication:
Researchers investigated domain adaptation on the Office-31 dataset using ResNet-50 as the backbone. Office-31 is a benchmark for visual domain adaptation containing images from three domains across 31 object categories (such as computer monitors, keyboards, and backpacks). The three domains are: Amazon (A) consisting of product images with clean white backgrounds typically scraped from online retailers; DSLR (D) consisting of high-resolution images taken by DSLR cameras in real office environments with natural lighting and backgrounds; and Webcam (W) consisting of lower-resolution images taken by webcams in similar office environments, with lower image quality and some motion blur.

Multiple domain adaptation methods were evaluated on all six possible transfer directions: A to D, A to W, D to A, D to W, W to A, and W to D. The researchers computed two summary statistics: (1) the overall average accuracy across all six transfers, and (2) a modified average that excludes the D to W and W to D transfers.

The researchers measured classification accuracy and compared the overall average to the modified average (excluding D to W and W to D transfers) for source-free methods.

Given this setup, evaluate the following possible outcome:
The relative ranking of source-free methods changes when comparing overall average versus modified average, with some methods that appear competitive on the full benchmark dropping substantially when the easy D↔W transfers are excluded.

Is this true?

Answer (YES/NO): NO